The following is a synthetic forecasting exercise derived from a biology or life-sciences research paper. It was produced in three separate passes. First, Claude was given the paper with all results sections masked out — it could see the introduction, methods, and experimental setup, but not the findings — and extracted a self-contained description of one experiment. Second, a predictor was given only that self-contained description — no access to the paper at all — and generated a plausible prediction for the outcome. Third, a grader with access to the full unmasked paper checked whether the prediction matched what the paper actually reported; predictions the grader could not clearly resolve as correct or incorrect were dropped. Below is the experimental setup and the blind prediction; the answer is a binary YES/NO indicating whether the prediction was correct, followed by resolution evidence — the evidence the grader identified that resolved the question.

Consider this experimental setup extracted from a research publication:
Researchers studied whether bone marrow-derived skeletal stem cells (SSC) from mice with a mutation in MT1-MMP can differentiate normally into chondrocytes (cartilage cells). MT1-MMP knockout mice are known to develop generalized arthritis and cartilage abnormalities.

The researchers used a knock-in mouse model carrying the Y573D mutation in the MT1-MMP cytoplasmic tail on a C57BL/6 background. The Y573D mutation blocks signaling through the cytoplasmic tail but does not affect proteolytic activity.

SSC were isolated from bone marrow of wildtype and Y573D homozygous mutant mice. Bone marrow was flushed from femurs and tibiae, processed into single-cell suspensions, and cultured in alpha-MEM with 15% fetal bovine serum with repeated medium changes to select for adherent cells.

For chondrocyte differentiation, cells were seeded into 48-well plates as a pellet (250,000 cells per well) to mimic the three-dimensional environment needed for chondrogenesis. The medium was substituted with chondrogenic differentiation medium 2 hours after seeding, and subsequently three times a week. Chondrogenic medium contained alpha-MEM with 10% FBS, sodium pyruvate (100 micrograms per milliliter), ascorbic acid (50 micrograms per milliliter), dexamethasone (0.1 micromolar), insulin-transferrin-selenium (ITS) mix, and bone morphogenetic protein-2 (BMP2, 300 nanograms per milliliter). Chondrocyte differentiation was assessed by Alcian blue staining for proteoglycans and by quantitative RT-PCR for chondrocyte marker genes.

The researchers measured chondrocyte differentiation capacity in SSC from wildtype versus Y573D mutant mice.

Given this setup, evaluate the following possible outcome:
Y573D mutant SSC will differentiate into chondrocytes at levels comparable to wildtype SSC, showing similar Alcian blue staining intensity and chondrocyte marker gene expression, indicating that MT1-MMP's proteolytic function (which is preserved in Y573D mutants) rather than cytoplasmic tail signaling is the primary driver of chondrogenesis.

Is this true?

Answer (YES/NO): NO